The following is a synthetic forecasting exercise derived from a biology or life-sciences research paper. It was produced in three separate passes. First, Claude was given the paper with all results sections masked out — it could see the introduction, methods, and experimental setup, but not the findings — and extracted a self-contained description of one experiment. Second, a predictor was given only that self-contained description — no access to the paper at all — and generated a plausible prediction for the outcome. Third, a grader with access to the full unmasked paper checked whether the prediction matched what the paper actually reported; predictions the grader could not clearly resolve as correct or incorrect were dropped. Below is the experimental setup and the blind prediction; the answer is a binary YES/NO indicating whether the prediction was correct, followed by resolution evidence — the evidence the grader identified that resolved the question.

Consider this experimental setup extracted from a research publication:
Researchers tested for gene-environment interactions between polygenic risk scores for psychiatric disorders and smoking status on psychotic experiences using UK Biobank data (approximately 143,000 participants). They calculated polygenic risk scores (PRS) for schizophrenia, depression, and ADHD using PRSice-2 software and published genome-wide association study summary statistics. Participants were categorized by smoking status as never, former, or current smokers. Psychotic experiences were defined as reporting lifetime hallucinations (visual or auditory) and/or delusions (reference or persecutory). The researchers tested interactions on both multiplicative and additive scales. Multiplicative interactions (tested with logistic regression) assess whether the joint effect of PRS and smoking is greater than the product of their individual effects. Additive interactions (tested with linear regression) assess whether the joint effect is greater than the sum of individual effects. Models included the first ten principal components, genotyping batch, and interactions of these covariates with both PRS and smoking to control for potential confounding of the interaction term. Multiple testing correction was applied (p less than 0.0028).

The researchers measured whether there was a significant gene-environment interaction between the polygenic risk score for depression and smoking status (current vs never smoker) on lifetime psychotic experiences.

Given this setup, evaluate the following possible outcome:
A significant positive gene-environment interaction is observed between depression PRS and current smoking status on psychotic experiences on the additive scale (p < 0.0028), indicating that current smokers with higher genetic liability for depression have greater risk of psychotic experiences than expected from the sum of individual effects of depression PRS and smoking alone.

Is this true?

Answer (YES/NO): NO